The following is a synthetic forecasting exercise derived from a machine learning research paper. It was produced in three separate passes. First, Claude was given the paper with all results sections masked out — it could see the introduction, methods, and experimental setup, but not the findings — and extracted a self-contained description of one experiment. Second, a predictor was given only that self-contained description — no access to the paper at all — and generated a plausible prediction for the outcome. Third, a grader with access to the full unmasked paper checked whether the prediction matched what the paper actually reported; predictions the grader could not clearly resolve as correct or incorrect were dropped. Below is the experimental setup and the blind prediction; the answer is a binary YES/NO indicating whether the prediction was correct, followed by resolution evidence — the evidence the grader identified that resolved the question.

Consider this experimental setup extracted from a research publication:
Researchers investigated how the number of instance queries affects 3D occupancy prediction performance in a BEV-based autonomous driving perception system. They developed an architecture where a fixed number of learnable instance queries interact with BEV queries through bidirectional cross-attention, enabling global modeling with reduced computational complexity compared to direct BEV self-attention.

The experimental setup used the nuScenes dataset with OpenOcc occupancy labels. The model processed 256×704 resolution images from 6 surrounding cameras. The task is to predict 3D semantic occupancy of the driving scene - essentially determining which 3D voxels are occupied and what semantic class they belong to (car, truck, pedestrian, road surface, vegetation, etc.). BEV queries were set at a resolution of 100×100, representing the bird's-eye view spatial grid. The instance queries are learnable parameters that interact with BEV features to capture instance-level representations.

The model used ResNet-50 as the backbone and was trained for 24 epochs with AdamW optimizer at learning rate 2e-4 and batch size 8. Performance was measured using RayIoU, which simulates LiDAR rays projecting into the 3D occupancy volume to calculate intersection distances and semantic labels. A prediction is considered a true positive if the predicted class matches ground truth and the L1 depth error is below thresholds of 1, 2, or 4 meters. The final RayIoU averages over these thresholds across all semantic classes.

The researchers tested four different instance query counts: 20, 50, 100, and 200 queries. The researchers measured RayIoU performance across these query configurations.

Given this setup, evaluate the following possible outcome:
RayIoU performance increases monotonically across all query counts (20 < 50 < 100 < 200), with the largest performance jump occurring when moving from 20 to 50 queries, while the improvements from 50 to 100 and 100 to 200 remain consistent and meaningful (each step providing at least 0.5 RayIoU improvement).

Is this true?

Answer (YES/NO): NO